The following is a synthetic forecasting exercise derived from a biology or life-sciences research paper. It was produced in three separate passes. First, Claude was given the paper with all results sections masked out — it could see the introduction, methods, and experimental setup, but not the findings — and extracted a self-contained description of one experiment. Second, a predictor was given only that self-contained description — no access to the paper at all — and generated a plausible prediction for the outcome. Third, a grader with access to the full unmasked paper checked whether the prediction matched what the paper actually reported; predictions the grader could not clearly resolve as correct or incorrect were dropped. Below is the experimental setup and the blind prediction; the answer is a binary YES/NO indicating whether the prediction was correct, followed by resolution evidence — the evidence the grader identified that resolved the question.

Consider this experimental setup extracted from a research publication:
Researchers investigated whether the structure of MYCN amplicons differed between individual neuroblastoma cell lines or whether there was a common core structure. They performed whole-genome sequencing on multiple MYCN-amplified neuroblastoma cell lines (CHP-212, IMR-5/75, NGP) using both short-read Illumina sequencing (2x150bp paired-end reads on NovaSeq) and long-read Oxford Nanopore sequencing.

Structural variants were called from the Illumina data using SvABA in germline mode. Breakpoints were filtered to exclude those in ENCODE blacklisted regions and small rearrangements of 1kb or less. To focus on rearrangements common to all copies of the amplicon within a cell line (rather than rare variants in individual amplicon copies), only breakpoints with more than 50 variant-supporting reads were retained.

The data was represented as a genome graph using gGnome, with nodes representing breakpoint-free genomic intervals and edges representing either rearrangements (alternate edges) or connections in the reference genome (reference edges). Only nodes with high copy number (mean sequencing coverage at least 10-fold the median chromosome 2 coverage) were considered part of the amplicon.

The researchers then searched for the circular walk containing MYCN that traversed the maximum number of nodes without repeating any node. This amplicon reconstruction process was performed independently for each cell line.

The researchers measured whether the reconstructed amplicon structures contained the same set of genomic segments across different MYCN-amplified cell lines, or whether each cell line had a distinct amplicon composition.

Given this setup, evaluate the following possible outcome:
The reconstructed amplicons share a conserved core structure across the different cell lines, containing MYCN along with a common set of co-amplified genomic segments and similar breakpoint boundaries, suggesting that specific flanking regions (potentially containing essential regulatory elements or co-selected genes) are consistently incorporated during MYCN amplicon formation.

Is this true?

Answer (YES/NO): NO